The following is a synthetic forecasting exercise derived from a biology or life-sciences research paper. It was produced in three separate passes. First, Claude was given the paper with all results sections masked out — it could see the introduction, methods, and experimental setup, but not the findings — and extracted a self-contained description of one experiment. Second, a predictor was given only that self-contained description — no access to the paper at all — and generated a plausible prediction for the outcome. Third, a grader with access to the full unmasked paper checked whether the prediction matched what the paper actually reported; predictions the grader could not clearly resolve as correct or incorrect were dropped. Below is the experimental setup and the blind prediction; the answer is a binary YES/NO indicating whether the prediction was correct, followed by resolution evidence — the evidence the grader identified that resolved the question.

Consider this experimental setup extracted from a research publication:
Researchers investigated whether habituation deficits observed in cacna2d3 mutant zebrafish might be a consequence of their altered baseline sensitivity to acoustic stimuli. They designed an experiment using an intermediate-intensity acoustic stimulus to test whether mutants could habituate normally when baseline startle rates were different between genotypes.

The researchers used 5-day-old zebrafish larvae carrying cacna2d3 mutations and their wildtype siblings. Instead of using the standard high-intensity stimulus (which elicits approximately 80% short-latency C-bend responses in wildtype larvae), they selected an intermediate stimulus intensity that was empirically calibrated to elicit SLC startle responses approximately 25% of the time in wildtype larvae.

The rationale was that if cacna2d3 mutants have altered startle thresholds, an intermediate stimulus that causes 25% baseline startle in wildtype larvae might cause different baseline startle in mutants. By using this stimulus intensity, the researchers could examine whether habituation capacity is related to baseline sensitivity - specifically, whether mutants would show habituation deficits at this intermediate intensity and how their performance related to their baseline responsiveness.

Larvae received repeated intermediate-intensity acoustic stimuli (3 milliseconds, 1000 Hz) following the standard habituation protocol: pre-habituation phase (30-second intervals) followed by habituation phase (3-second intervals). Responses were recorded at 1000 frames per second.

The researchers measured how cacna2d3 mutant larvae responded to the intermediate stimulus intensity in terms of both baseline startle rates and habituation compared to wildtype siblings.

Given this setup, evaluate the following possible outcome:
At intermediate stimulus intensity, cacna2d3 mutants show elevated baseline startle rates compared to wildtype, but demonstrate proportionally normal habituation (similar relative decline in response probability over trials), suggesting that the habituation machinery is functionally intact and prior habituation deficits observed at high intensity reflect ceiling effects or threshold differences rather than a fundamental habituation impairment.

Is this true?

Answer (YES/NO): NO